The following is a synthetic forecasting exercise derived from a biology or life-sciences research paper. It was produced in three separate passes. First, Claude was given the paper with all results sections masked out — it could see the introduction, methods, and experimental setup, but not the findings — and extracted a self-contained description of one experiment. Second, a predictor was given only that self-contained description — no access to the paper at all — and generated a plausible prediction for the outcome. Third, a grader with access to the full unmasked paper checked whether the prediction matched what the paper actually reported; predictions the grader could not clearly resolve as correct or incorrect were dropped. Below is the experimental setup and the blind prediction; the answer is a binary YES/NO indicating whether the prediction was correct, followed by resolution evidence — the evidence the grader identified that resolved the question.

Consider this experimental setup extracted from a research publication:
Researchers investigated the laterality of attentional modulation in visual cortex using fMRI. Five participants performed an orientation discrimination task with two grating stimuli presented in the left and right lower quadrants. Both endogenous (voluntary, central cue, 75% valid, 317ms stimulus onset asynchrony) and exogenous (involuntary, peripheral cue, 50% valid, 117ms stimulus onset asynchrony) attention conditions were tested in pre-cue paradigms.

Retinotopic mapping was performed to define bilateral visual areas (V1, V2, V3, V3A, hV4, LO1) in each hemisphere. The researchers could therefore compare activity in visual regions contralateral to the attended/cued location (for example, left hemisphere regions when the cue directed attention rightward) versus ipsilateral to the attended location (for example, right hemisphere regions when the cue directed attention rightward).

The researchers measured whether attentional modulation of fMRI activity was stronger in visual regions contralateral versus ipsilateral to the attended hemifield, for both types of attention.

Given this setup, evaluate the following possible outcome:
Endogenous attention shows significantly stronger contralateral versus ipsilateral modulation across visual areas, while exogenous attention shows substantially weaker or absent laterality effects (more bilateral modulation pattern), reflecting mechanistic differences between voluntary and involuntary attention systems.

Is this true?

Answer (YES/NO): NO